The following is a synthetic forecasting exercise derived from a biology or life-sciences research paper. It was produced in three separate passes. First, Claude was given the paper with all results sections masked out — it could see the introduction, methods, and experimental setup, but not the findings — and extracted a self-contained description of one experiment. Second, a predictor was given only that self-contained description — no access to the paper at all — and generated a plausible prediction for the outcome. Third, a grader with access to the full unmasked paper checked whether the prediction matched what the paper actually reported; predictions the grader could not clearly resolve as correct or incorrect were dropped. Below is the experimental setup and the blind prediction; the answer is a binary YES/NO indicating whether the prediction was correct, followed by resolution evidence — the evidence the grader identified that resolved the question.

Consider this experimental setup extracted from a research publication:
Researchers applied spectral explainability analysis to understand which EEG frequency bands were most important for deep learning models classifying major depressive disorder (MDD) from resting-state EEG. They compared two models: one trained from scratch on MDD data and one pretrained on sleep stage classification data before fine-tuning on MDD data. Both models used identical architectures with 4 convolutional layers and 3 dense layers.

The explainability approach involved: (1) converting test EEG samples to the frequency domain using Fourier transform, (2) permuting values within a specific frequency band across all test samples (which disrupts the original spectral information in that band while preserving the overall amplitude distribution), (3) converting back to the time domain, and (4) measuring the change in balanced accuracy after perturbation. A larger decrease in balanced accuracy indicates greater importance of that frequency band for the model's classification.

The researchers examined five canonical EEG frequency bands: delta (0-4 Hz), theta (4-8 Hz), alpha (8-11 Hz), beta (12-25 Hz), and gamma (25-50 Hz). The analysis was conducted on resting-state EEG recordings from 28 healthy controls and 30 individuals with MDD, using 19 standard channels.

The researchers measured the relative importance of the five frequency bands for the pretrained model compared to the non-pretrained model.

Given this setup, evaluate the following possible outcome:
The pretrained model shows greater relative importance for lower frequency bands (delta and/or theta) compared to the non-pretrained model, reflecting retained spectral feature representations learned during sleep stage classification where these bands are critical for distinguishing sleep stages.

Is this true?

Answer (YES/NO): NO